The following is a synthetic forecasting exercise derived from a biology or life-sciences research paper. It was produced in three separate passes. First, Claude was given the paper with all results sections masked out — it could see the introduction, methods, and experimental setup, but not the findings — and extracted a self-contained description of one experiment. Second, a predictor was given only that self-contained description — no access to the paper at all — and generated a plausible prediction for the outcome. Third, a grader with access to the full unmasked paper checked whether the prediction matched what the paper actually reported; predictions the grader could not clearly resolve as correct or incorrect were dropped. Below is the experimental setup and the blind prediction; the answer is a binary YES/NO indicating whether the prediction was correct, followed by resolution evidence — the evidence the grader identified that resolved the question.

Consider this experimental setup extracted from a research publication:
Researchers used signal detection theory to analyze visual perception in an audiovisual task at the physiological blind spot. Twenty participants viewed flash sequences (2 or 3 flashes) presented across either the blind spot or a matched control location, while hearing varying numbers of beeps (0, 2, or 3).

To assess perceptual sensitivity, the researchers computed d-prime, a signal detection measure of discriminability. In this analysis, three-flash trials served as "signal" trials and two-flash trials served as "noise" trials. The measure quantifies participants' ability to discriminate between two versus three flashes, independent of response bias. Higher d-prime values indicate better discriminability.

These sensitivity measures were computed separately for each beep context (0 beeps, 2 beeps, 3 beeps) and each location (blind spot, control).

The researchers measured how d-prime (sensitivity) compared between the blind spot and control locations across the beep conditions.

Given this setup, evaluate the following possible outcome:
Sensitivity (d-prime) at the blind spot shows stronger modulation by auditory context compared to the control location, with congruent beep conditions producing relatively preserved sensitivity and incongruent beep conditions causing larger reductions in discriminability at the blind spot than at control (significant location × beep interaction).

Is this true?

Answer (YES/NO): NO